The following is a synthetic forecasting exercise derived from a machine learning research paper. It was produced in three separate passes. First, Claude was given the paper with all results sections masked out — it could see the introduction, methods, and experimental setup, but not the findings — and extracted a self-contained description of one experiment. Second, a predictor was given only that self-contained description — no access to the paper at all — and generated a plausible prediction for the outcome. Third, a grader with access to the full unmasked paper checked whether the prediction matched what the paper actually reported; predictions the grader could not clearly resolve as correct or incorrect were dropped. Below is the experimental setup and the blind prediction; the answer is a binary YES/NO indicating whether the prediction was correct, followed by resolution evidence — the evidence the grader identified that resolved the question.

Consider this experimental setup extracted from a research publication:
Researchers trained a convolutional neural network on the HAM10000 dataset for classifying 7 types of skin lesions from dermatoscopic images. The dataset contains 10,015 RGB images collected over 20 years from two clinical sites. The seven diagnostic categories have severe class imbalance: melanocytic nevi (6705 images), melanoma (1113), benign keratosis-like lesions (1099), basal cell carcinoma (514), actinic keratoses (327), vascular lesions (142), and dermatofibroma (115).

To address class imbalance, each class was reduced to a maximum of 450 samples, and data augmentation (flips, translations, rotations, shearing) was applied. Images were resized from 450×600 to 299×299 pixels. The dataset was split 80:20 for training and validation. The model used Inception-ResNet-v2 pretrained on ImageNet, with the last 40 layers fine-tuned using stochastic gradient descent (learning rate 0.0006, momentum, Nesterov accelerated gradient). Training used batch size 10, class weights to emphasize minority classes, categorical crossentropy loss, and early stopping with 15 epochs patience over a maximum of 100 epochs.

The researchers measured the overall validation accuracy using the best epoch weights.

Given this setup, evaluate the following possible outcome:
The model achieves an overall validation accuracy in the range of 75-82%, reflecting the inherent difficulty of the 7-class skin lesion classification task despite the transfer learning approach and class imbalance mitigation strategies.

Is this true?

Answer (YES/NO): NO